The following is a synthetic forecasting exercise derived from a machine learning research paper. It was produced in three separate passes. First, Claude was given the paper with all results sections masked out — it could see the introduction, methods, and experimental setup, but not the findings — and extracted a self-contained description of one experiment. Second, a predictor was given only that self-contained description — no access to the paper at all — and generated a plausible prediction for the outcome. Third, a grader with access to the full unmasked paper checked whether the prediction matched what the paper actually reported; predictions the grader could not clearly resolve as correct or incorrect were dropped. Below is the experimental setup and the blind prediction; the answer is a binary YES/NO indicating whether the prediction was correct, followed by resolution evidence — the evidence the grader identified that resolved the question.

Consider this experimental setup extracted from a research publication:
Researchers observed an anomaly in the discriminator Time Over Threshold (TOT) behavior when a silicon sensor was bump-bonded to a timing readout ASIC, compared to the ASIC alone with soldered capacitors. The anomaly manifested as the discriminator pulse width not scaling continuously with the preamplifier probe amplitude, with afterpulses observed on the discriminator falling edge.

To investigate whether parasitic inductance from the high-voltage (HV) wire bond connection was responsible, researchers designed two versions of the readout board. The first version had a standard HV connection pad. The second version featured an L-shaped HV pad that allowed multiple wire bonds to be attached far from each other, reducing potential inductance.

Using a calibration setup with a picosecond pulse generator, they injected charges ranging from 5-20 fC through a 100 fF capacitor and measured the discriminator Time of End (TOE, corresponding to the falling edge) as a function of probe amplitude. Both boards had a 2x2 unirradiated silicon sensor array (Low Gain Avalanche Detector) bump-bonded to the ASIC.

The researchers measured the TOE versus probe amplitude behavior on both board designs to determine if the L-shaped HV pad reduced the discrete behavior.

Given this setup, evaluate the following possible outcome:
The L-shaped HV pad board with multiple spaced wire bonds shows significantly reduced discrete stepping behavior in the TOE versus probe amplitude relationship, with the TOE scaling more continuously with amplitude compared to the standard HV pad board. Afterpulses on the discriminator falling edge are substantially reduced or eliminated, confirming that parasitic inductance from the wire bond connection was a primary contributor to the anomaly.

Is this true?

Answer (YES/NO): NO